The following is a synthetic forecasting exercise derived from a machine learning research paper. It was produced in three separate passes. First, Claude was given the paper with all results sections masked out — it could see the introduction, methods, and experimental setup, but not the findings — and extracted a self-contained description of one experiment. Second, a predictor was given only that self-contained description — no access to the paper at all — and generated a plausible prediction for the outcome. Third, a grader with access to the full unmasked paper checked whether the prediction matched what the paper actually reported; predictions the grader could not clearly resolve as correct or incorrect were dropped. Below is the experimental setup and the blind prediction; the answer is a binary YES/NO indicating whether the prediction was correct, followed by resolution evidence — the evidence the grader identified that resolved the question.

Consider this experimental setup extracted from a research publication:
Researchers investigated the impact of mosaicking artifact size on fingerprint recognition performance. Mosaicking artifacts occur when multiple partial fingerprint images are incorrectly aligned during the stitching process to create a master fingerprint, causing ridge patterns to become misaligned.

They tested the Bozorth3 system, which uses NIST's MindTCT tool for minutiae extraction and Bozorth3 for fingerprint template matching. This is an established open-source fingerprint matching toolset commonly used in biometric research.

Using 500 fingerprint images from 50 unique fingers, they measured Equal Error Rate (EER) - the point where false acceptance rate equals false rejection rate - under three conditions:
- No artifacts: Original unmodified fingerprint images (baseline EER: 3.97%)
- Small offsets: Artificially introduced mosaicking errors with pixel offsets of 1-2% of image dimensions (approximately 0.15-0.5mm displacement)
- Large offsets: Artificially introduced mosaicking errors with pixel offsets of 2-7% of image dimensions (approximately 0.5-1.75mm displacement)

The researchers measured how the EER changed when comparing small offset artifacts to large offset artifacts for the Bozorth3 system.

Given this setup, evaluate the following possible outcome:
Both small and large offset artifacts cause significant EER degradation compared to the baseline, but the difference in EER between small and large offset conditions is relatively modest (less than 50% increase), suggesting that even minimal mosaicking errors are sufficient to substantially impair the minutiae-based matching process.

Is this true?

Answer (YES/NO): NO